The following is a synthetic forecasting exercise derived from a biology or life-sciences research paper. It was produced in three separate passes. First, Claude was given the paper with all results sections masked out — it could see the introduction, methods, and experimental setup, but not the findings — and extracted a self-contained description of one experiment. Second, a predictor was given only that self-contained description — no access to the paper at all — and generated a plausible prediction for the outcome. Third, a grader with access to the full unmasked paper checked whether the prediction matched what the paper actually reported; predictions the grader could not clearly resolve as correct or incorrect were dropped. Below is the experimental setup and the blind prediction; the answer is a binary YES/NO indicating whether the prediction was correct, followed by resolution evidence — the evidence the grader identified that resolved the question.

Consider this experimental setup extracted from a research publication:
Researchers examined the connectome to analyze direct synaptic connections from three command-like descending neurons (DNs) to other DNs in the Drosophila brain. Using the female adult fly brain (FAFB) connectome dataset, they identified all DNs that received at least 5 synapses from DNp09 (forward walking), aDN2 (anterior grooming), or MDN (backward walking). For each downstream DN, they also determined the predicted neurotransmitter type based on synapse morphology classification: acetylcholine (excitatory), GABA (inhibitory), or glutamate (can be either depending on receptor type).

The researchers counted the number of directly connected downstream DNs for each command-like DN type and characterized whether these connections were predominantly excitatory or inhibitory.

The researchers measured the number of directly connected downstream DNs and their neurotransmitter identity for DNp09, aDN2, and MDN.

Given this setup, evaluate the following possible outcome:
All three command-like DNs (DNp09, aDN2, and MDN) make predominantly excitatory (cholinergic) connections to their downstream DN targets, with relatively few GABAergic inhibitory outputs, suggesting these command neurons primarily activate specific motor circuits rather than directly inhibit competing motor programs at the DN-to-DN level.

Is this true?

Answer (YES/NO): YES